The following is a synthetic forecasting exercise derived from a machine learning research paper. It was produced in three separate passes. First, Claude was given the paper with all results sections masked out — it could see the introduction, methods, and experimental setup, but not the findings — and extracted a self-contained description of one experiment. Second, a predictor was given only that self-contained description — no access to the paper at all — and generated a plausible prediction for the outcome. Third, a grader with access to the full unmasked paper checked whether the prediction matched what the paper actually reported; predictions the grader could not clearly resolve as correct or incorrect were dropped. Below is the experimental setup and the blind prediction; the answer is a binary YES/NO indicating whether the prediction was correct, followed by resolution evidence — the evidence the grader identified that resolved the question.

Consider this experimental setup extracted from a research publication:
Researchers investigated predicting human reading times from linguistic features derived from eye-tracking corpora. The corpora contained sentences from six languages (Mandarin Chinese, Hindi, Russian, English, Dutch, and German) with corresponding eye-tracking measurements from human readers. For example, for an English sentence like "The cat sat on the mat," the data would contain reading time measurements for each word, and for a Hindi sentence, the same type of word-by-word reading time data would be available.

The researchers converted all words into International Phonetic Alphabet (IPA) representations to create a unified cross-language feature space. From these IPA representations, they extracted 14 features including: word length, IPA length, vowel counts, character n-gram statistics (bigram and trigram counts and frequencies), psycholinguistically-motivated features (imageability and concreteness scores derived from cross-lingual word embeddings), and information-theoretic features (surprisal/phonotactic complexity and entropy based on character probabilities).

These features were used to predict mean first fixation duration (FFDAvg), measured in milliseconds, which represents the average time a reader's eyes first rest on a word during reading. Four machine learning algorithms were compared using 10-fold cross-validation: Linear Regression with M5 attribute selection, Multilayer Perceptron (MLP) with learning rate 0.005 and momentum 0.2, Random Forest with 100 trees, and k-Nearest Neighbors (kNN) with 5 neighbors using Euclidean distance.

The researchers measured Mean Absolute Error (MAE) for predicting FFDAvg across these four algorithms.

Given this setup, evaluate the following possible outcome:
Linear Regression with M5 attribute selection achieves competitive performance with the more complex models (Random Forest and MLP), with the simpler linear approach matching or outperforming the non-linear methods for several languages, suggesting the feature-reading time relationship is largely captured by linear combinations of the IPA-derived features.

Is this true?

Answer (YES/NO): NO